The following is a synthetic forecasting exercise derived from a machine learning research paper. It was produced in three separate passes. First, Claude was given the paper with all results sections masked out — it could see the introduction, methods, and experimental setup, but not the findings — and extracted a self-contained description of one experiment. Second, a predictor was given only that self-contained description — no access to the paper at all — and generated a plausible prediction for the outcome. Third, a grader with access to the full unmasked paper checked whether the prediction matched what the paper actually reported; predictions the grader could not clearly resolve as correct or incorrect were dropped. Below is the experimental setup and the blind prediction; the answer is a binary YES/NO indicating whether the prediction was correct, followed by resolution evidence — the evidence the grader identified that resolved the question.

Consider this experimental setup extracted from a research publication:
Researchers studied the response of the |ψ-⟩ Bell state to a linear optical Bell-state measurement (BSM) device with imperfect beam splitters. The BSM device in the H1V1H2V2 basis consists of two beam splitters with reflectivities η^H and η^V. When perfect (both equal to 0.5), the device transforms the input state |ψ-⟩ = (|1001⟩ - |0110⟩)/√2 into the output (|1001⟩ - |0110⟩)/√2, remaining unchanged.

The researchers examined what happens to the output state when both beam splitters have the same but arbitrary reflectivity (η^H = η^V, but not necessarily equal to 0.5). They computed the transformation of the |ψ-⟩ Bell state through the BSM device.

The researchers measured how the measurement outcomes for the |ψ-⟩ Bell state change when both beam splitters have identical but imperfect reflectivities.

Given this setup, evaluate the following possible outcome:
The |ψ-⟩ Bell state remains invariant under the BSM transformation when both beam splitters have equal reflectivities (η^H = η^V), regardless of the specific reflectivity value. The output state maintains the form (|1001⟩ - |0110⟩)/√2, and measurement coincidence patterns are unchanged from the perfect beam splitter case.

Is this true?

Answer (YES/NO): YES